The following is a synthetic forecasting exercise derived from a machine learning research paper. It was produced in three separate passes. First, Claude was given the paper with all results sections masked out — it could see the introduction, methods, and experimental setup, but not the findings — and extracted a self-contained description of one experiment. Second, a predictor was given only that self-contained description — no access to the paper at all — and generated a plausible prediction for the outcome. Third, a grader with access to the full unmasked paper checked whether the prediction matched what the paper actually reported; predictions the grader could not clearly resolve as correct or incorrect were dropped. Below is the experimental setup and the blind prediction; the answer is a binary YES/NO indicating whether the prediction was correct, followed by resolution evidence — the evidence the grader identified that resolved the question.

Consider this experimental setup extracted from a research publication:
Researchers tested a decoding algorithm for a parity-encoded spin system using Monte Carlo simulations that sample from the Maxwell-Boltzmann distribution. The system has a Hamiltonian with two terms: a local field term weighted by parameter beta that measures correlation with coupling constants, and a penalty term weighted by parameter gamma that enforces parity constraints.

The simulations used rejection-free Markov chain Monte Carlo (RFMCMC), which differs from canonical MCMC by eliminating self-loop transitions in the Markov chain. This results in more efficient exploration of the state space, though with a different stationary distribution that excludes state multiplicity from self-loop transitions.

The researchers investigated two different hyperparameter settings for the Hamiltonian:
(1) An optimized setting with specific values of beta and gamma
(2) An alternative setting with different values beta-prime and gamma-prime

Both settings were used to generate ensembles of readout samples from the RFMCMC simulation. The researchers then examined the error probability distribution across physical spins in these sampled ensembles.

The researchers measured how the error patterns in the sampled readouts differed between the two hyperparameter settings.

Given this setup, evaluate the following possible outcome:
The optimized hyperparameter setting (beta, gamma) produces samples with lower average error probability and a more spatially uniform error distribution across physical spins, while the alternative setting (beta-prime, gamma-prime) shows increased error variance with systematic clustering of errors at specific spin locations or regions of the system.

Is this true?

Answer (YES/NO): NO